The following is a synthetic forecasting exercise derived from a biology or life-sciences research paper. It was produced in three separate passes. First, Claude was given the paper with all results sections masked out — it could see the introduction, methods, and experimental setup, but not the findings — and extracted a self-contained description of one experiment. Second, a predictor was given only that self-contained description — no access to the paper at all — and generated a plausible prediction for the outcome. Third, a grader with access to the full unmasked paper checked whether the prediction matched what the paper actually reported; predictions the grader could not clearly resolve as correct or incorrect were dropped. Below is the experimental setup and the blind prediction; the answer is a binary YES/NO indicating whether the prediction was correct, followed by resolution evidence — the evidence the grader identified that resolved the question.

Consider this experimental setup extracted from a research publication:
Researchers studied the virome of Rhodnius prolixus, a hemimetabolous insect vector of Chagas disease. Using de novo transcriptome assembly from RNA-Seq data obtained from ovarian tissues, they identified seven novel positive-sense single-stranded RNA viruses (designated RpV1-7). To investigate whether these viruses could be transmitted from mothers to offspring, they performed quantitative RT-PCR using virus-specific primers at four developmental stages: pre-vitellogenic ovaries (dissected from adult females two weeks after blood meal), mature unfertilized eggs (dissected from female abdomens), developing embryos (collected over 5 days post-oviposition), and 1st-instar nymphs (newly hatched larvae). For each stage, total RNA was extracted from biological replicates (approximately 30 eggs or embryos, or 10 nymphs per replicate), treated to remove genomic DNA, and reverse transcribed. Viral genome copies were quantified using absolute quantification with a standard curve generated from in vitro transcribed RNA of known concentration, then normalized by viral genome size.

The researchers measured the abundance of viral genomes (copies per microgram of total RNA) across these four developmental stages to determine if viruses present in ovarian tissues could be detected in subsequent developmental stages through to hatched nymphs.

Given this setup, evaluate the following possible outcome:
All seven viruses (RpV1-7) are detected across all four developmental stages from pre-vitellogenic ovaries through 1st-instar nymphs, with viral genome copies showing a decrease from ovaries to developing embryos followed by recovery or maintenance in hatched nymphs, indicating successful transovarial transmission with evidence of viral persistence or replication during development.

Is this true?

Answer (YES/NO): NO